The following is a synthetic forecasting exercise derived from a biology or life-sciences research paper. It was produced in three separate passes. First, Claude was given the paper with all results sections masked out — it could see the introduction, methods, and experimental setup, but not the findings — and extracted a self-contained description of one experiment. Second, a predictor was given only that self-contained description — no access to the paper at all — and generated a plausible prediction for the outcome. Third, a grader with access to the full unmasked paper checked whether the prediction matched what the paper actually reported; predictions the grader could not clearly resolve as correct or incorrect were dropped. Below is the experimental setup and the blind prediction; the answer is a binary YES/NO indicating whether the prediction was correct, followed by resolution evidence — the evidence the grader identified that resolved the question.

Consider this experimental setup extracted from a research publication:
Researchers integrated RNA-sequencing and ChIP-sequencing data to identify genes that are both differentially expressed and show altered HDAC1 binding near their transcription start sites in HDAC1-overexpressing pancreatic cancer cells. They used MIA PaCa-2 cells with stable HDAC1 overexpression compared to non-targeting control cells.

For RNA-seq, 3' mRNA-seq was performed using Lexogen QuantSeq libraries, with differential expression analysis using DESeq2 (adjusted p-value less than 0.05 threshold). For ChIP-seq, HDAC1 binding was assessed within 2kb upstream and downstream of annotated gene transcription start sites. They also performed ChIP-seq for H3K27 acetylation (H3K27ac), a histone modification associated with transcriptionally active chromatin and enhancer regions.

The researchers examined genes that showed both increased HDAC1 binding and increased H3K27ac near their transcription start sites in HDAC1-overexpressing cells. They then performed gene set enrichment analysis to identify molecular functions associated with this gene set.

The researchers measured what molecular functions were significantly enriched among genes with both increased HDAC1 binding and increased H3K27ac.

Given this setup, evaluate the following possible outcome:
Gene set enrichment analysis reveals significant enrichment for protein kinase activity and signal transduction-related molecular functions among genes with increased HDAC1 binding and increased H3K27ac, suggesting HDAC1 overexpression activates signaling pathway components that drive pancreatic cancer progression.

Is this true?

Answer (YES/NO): NO